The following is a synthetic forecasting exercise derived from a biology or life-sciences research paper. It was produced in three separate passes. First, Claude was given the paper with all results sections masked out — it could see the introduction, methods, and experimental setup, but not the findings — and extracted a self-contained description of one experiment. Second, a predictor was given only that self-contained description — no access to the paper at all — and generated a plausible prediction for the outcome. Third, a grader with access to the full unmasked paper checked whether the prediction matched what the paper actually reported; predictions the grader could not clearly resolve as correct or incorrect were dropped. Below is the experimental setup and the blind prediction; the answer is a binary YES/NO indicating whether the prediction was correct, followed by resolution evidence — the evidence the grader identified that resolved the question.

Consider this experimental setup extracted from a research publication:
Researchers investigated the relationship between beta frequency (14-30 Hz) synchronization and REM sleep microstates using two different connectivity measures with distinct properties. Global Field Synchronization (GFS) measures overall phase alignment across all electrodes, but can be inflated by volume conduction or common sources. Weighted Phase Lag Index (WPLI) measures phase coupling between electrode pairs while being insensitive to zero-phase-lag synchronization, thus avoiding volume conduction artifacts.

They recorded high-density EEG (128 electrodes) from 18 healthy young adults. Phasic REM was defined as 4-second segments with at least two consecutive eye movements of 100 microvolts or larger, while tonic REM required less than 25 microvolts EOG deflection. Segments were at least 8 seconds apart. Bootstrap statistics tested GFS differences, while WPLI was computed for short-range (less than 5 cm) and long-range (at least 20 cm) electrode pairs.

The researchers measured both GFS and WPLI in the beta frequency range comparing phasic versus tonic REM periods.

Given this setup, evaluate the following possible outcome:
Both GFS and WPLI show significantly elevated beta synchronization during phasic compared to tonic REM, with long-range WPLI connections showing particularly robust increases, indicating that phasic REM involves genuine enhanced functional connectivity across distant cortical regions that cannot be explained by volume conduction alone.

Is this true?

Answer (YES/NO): NO